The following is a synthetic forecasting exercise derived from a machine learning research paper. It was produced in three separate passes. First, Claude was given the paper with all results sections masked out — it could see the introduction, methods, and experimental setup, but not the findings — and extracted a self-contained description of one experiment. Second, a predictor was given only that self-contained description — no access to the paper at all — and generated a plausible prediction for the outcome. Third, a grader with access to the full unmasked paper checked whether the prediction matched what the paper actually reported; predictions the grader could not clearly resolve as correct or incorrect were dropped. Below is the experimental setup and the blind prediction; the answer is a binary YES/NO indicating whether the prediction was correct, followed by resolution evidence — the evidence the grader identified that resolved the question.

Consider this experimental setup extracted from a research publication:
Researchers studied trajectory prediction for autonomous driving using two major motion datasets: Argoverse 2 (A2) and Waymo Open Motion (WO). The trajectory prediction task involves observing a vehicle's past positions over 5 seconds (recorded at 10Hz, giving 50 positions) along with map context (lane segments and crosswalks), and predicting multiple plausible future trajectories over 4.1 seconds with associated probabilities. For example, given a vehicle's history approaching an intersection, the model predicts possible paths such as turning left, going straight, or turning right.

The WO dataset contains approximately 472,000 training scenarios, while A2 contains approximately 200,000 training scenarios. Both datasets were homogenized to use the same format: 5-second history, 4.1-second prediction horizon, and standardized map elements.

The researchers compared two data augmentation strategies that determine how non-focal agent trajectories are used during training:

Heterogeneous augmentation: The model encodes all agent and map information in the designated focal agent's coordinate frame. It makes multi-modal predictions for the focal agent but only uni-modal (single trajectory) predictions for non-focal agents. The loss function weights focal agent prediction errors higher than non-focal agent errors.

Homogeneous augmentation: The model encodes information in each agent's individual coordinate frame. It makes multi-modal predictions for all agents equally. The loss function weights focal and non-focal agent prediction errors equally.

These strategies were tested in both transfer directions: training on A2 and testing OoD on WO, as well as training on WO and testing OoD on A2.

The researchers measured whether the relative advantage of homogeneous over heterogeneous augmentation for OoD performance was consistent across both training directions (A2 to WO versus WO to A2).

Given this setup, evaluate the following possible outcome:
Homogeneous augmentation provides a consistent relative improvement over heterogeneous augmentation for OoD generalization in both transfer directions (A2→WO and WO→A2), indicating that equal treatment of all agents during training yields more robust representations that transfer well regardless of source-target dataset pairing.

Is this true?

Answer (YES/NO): NO